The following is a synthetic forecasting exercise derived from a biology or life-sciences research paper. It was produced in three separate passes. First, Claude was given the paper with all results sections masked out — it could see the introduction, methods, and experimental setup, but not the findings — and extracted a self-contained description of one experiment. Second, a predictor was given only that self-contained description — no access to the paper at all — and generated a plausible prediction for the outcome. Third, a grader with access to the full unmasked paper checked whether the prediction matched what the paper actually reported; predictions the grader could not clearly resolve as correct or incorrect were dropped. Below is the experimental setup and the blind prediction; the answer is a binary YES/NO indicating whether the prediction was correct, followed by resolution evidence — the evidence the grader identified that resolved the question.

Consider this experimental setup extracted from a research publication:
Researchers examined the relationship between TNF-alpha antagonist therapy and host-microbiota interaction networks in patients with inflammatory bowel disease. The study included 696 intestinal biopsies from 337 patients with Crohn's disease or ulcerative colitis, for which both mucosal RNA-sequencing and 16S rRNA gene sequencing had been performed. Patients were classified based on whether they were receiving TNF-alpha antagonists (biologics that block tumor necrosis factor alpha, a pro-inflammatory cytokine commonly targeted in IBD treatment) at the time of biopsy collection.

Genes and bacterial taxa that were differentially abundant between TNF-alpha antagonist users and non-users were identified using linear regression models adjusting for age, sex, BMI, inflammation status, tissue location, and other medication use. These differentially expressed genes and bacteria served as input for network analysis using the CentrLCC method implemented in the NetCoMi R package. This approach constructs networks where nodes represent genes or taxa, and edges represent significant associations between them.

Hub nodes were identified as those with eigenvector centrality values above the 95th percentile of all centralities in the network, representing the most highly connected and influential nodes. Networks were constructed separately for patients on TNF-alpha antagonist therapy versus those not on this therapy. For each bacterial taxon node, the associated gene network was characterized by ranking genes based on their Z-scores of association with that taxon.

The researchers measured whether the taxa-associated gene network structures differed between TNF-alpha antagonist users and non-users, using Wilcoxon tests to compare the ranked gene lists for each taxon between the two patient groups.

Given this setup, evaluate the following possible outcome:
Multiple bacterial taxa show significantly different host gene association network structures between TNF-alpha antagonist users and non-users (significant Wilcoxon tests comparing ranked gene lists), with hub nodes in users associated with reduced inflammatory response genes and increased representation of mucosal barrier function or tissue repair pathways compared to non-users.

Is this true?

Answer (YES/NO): NO